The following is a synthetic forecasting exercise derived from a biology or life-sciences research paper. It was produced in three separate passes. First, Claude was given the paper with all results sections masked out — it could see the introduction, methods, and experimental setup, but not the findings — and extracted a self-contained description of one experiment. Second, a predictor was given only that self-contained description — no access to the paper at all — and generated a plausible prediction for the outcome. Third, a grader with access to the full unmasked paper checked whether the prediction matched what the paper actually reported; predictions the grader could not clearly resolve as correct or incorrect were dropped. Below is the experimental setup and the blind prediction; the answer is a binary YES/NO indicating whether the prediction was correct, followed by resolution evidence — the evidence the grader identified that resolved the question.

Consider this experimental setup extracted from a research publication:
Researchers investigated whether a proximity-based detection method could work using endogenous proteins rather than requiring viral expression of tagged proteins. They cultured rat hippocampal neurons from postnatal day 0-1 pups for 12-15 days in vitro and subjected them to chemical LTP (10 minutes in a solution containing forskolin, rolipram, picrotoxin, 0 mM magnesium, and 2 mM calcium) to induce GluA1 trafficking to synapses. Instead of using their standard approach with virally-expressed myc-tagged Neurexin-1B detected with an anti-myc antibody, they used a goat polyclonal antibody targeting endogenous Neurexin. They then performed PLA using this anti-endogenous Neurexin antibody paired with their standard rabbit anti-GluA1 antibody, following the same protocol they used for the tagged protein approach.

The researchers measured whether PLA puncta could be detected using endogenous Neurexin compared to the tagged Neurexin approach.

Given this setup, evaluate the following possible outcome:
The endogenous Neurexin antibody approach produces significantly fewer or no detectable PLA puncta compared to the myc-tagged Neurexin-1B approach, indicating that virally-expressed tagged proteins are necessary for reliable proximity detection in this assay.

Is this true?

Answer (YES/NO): NO